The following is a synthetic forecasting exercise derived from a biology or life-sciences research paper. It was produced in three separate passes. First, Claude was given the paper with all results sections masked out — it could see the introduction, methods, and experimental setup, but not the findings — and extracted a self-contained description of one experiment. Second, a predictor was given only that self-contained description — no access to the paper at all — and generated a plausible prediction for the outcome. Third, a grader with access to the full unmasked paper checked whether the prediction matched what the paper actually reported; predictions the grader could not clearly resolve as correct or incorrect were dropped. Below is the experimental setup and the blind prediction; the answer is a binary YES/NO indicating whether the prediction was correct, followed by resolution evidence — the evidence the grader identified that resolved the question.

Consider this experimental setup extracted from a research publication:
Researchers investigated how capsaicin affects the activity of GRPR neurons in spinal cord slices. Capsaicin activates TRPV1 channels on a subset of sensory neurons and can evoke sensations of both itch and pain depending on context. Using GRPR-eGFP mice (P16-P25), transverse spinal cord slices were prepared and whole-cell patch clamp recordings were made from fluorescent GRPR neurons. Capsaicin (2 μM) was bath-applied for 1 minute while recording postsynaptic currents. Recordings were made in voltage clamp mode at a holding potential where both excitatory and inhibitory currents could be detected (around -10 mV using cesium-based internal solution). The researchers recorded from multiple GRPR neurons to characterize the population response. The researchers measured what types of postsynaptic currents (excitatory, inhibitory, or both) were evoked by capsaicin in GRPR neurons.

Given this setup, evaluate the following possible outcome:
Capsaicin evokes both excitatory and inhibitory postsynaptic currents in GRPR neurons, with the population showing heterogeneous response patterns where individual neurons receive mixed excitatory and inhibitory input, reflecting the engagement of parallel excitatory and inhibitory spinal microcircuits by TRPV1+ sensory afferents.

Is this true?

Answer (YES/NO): YES